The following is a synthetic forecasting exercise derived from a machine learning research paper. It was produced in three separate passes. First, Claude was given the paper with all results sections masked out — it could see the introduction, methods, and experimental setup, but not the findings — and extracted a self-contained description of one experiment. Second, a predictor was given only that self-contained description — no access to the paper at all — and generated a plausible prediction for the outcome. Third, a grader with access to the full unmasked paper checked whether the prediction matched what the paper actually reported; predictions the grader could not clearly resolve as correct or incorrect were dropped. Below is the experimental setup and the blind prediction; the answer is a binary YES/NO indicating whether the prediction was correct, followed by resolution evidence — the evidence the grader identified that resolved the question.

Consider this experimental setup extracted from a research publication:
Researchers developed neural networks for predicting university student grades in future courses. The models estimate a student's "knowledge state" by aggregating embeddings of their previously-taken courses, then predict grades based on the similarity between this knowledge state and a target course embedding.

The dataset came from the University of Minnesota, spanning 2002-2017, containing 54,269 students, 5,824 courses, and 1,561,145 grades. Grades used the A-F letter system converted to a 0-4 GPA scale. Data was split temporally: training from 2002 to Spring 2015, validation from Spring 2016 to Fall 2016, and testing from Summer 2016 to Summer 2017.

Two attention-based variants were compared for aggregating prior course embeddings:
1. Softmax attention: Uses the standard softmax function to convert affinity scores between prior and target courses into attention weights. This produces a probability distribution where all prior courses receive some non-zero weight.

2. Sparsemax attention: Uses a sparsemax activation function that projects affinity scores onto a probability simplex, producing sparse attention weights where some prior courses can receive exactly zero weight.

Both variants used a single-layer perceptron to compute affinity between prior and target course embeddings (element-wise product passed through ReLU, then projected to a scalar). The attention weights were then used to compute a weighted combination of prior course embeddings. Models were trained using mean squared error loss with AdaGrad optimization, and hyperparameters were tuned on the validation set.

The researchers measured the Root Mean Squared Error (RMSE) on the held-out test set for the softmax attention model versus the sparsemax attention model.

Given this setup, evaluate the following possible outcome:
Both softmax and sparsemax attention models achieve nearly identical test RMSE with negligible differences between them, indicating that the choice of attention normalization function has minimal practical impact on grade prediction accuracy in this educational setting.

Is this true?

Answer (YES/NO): NO